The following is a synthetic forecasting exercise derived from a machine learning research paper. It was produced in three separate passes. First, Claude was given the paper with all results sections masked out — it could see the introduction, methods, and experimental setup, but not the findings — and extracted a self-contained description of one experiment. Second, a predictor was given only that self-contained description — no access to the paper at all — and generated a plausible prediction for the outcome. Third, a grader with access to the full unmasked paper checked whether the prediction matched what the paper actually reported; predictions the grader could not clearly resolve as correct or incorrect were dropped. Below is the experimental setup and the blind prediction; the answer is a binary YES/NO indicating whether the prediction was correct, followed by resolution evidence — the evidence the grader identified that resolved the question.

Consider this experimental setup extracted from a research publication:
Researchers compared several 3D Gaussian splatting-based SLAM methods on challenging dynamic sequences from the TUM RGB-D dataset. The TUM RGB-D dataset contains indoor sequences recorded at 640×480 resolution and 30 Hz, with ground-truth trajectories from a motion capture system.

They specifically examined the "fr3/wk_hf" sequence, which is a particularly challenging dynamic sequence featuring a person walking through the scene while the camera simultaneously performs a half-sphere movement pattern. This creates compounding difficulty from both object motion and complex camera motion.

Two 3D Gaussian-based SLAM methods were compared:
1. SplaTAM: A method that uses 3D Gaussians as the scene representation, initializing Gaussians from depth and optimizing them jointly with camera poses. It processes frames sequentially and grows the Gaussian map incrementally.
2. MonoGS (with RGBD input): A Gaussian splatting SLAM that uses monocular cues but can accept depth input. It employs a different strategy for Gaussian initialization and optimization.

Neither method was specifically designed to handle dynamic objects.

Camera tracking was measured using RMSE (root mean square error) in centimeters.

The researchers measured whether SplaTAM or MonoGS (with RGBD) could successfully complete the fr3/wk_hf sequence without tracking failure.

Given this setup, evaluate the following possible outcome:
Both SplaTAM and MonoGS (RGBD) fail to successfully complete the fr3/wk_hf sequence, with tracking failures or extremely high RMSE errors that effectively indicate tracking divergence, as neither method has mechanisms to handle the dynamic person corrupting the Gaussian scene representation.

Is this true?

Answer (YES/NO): NO